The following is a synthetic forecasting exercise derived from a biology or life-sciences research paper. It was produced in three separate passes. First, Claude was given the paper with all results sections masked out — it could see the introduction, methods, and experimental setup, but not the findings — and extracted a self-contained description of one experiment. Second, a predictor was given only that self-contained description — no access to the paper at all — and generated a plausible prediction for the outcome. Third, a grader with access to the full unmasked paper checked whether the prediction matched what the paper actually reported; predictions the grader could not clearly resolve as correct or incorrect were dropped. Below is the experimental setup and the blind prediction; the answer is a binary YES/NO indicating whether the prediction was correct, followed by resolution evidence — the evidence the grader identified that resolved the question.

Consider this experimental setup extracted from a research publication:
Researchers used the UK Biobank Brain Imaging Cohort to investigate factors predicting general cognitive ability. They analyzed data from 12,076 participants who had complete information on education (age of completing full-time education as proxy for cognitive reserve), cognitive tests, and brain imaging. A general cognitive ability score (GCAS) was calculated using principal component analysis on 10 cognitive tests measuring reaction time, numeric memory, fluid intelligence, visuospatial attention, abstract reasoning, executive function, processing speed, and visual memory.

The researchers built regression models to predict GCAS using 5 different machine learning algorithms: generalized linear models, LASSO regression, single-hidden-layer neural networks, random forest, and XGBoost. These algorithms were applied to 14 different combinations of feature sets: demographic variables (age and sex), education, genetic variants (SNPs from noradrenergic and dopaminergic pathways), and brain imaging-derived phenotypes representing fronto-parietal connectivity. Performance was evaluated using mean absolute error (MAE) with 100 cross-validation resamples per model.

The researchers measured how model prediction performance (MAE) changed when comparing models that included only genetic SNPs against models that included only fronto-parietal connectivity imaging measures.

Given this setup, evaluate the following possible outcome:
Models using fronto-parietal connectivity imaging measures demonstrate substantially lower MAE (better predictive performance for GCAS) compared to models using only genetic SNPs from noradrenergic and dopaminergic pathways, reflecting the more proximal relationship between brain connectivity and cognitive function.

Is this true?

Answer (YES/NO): YES